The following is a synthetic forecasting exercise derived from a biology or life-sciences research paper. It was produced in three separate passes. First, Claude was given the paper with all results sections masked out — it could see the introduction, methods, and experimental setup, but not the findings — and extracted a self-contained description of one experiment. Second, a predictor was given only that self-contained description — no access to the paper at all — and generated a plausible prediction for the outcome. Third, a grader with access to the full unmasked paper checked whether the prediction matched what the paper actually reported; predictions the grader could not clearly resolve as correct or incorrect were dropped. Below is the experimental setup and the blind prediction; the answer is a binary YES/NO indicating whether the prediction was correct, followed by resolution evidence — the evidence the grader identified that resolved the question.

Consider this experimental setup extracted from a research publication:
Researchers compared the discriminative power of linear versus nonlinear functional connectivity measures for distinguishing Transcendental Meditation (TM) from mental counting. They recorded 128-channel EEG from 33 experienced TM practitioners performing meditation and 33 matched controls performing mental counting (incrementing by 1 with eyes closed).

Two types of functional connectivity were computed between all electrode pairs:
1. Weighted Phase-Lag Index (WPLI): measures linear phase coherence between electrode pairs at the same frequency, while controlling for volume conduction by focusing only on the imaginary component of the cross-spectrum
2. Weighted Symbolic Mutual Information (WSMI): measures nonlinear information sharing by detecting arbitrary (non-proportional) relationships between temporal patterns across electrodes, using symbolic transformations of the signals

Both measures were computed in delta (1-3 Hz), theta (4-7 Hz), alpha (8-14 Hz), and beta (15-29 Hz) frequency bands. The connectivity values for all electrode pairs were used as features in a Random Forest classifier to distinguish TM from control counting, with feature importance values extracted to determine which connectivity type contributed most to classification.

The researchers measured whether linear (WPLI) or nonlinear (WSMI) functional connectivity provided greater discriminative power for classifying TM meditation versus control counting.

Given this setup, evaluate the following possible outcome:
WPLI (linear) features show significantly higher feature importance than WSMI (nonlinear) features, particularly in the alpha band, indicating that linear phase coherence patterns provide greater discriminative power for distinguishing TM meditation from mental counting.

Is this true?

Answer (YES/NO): NO